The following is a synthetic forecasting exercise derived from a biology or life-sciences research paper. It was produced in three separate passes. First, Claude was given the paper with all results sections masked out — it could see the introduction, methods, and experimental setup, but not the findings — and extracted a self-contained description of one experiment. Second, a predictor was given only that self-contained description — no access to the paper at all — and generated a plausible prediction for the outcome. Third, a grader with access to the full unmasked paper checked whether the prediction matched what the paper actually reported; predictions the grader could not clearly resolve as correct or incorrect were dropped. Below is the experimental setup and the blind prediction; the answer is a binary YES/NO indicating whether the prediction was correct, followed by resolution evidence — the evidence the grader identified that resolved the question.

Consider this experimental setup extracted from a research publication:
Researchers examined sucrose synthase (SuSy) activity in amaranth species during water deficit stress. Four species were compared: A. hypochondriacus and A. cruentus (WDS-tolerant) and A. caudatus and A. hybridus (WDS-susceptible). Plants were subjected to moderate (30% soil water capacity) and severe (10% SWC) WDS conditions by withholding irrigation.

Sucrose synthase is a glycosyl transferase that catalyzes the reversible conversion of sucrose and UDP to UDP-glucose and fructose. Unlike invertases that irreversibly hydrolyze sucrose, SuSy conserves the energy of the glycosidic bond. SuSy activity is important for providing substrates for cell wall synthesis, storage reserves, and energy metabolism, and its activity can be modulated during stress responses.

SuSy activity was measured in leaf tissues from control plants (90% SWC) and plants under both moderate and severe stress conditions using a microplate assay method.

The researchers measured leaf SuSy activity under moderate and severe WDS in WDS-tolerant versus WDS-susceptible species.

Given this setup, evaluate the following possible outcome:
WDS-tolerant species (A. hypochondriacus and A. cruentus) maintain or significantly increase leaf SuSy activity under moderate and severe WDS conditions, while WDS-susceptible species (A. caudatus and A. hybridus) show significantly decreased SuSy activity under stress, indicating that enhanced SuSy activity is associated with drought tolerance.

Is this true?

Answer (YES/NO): NO